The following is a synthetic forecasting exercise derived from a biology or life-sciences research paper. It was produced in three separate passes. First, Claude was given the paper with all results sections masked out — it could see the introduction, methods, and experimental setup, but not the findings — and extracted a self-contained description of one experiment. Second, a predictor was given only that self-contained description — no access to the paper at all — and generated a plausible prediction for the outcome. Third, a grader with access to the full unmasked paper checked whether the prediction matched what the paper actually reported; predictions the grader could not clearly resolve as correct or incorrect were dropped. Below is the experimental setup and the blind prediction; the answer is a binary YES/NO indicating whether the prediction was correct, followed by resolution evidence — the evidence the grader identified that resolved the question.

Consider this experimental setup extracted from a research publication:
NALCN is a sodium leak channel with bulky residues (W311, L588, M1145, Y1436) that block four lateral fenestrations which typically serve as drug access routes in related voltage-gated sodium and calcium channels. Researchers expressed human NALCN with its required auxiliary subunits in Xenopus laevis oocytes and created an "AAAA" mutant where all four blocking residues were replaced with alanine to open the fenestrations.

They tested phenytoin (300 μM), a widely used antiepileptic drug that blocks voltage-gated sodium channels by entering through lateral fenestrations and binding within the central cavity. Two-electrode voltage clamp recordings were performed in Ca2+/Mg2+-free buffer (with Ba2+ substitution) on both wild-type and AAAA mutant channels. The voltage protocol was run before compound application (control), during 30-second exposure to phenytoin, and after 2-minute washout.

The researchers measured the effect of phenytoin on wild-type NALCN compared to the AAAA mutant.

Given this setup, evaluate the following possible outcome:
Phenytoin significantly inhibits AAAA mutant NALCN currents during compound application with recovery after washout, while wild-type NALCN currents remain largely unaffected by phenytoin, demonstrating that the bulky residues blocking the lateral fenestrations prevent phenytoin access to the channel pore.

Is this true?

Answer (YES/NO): NO